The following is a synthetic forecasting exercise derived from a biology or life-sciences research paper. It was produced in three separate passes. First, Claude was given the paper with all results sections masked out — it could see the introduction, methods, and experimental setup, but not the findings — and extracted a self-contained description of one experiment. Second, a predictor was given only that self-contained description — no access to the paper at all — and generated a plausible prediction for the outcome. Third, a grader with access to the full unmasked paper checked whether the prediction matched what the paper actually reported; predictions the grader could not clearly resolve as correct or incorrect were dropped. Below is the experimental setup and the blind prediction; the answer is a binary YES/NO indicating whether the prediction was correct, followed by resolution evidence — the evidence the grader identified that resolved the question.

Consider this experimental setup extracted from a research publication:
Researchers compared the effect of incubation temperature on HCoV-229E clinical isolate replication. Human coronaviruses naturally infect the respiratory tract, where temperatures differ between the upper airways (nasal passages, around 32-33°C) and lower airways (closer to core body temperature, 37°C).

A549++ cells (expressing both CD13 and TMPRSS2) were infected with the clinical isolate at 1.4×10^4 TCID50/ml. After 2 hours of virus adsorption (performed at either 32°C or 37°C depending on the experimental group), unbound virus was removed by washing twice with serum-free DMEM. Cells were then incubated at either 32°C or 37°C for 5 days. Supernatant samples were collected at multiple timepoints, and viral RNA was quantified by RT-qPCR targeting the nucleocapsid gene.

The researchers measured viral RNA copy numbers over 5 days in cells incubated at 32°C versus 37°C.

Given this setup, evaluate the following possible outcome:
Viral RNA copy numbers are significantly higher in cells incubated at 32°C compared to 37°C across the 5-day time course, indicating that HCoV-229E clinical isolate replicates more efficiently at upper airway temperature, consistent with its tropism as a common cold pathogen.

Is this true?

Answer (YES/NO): YES